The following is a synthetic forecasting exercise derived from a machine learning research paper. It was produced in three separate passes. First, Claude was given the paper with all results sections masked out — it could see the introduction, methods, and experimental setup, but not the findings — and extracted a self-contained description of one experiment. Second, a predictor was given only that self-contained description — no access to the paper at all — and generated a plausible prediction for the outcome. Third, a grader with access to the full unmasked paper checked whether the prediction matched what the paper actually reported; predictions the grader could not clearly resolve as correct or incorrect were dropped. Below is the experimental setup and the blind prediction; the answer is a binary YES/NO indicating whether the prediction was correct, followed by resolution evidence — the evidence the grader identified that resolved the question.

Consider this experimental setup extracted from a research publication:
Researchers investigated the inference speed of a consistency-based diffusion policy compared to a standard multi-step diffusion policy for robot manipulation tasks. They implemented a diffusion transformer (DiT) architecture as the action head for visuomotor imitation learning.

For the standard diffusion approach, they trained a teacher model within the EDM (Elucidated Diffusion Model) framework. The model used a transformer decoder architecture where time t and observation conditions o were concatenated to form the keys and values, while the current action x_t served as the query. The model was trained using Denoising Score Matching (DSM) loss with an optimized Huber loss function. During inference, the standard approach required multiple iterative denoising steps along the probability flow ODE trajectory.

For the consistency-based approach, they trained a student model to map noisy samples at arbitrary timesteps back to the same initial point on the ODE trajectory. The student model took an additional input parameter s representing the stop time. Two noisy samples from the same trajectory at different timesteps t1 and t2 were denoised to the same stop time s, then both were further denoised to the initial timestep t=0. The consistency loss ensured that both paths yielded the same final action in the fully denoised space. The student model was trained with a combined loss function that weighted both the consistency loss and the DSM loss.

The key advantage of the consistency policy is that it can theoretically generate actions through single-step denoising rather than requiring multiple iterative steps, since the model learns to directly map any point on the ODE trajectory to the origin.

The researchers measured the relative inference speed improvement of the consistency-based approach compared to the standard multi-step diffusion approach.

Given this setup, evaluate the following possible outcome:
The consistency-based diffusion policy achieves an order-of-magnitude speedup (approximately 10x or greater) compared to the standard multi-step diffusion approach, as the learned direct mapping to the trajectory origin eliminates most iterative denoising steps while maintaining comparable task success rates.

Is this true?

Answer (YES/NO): YES